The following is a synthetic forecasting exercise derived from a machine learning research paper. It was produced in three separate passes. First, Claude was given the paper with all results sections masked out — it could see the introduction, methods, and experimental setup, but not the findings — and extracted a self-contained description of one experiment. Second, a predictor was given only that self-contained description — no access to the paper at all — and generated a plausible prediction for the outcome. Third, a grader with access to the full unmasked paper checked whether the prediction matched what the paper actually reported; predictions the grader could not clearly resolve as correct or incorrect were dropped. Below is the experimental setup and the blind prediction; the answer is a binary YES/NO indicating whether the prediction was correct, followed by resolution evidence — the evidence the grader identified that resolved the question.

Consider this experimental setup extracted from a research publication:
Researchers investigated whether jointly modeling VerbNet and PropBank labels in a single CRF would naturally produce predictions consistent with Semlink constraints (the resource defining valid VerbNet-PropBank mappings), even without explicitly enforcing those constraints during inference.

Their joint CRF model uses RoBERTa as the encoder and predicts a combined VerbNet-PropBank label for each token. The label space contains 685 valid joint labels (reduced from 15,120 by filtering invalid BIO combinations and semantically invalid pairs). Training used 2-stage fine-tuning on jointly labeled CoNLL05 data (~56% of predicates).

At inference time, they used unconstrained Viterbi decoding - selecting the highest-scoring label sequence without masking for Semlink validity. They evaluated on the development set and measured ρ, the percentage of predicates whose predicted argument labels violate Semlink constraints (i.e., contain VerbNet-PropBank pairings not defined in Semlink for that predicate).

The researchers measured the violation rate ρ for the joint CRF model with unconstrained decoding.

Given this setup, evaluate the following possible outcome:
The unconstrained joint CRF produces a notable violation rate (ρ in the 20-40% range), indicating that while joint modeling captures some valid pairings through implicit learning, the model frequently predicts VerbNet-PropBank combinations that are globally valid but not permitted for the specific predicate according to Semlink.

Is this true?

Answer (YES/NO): NO